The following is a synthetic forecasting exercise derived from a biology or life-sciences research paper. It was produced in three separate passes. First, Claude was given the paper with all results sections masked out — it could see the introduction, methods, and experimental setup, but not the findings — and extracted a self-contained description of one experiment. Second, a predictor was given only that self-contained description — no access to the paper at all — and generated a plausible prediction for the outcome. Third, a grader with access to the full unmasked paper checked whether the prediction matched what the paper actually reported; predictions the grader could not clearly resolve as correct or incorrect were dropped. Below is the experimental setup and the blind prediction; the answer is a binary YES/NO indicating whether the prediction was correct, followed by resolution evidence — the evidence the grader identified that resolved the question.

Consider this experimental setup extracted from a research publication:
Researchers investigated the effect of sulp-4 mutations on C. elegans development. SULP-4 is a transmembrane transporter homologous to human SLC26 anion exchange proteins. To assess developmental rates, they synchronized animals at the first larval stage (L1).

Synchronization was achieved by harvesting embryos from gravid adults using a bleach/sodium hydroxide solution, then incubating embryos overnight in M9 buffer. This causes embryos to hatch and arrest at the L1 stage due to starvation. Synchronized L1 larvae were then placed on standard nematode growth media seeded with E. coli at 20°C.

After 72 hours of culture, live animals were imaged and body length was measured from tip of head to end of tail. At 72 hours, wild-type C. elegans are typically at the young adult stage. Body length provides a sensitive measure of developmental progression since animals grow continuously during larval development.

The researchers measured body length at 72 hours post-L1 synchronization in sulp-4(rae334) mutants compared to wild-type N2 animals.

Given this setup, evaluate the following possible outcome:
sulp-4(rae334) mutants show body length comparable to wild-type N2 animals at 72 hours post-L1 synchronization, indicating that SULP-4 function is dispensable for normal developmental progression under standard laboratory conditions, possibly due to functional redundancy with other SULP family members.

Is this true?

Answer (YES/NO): NO